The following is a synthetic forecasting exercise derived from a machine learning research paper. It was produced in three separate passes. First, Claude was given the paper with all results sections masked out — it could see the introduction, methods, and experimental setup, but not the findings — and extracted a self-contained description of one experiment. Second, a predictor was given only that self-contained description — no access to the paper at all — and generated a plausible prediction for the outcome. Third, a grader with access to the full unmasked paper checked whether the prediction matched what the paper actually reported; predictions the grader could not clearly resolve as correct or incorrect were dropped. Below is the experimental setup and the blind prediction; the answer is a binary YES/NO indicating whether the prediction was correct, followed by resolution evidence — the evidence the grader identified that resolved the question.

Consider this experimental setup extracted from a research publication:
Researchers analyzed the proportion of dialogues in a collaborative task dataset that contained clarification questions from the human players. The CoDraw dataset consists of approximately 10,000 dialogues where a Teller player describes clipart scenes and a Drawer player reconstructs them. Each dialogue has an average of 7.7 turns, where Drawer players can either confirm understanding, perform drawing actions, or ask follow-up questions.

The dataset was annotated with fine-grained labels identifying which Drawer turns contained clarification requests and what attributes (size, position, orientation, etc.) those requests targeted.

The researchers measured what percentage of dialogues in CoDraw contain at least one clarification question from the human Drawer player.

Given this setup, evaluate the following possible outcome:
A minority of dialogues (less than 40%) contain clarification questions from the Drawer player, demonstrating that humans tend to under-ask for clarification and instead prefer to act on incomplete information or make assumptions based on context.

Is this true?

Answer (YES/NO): NO